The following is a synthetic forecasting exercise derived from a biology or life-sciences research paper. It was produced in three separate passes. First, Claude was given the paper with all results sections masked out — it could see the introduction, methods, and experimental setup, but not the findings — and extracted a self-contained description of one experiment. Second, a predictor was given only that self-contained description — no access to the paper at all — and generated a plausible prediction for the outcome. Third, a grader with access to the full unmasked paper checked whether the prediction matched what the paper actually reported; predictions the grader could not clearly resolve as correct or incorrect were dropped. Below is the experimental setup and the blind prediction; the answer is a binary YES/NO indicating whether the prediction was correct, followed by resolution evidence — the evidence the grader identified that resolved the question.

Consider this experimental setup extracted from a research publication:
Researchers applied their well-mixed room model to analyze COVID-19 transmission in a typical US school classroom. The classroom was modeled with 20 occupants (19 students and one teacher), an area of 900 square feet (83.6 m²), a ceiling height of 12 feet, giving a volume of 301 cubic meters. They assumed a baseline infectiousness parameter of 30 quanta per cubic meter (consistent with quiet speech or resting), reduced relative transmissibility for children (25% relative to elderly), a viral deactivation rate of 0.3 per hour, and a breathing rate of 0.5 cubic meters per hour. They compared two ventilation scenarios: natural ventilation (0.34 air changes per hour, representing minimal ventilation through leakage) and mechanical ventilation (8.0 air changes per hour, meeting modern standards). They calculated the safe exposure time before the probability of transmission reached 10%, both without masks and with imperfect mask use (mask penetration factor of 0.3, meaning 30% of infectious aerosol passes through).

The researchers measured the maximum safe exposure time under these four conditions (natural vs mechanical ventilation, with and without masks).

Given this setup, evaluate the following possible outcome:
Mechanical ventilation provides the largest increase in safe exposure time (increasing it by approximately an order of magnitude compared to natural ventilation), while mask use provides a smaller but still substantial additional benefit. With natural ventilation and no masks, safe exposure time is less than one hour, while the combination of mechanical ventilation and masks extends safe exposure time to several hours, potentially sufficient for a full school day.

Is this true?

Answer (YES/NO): NO